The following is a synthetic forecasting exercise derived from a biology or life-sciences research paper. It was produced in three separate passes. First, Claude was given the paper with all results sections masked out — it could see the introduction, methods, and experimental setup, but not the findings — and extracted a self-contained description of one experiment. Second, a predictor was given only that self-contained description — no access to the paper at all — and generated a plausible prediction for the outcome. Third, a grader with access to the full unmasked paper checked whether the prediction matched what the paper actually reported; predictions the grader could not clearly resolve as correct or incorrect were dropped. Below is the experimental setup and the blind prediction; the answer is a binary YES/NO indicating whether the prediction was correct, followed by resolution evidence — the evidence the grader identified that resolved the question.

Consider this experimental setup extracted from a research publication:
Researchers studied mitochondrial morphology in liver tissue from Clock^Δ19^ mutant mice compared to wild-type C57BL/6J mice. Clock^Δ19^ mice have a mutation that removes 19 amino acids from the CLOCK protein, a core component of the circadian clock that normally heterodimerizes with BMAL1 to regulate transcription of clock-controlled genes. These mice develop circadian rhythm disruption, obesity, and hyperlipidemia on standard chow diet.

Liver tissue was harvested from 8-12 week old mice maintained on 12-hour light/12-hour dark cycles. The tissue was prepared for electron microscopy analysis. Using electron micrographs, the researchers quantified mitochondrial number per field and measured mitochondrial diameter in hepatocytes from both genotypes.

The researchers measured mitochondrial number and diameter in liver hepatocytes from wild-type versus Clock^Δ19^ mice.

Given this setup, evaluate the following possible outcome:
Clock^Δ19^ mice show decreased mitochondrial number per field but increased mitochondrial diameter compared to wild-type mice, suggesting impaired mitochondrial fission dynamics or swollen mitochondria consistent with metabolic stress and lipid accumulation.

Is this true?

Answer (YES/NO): NO